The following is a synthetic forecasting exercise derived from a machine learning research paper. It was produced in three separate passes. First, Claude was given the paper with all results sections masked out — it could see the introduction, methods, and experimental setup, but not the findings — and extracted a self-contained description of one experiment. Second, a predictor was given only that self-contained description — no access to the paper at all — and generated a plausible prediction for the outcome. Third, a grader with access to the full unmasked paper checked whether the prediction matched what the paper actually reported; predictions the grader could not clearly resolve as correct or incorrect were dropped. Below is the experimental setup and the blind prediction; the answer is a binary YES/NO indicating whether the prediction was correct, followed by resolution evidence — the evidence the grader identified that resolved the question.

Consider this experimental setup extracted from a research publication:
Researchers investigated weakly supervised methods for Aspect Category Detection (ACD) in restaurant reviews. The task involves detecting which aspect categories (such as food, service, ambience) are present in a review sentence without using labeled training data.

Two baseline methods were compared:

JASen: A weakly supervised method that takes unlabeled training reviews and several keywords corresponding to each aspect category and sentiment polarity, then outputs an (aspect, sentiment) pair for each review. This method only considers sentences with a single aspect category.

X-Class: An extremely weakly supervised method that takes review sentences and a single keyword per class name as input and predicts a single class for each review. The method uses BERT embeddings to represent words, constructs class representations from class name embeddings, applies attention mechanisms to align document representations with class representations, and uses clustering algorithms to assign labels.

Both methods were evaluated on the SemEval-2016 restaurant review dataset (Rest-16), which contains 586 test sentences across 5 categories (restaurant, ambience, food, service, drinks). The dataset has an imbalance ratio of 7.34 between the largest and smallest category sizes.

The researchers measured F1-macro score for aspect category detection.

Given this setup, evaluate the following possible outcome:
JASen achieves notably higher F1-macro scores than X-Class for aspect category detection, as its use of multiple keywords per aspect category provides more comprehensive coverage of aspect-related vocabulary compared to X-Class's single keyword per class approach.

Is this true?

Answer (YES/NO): YES